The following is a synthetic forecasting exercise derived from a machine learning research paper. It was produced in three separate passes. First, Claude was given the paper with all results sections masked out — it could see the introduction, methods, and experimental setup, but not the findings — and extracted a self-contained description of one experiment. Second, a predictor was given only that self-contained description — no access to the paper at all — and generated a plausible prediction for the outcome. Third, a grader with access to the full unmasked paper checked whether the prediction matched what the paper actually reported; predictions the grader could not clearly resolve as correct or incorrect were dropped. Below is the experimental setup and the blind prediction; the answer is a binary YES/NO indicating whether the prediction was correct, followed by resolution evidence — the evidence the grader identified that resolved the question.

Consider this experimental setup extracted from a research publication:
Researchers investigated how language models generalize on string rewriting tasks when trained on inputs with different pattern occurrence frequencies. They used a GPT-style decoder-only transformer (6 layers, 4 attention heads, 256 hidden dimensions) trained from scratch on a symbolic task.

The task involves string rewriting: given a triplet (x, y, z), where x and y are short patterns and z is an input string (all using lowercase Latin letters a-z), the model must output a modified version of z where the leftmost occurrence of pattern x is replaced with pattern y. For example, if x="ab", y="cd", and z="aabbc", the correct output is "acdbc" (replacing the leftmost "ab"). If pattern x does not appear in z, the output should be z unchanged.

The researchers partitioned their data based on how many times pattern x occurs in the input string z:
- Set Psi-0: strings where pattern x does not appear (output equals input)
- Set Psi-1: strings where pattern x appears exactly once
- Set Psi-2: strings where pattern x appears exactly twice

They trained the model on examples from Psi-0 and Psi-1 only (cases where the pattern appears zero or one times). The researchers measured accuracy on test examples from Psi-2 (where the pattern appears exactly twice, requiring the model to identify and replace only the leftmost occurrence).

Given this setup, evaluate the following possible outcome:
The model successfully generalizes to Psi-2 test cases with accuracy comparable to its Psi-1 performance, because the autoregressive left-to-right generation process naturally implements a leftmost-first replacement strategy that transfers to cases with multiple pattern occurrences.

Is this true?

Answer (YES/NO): NO